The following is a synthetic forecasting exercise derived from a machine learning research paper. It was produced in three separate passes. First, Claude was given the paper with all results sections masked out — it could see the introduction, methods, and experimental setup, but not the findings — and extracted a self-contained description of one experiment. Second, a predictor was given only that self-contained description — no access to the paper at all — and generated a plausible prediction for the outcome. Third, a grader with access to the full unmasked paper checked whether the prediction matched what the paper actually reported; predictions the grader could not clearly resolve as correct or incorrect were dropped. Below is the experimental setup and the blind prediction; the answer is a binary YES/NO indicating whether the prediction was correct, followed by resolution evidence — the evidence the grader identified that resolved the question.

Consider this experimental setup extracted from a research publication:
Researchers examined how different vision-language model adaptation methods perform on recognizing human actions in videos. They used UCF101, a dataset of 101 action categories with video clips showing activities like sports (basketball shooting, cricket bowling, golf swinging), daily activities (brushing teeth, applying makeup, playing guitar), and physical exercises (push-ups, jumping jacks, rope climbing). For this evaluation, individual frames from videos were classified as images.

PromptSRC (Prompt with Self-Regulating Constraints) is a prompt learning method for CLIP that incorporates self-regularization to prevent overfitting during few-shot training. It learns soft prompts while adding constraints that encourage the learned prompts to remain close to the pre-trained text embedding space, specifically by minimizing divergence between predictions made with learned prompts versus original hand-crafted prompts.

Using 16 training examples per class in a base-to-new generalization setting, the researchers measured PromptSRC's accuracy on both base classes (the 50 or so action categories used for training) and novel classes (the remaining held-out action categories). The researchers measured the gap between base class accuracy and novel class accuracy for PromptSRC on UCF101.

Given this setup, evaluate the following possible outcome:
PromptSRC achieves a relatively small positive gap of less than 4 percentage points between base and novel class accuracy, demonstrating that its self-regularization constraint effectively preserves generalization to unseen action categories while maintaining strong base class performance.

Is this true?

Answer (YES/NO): NO